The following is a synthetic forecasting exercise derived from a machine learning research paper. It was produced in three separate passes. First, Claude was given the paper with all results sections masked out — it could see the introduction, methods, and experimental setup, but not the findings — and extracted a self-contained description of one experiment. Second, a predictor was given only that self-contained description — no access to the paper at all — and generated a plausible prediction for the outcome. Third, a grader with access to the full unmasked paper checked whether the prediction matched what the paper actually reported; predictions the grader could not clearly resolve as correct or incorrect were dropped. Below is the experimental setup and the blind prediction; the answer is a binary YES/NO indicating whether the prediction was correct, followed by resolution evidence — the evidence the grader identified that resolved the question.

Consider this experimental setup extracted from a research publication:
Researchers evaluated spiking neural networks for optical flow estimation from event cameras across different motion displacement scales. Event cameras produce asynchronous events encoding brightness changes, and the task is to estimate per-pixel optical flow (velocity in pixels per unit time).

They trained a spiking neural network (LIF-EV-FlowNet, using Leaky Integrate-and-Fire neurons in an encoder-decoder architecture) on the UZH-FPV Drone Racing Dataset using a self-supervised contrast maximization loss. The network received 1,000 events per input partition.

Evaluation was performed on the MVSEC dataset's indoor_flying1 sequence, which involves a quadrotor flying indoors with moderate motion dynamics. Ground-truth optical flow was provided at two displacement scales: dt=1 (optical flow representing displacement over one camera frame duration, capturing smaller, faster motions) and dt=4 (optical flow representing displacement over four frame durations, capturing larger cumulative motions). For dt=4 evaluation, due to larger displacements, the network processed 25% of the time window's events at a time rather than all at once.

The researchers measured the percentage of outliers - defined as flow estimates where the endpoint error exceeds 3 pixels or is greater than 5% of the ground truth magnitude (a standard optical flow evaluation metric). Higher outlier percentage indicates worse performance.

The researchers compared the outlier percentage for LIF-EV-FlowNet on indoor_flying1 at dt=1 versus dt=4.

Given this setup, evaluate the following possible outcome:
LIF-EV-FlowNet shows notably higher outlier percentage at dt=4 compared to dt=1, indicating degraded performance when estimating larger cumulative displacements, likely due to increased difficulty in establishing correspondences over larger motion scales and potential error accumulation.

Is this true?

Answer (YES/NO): YES